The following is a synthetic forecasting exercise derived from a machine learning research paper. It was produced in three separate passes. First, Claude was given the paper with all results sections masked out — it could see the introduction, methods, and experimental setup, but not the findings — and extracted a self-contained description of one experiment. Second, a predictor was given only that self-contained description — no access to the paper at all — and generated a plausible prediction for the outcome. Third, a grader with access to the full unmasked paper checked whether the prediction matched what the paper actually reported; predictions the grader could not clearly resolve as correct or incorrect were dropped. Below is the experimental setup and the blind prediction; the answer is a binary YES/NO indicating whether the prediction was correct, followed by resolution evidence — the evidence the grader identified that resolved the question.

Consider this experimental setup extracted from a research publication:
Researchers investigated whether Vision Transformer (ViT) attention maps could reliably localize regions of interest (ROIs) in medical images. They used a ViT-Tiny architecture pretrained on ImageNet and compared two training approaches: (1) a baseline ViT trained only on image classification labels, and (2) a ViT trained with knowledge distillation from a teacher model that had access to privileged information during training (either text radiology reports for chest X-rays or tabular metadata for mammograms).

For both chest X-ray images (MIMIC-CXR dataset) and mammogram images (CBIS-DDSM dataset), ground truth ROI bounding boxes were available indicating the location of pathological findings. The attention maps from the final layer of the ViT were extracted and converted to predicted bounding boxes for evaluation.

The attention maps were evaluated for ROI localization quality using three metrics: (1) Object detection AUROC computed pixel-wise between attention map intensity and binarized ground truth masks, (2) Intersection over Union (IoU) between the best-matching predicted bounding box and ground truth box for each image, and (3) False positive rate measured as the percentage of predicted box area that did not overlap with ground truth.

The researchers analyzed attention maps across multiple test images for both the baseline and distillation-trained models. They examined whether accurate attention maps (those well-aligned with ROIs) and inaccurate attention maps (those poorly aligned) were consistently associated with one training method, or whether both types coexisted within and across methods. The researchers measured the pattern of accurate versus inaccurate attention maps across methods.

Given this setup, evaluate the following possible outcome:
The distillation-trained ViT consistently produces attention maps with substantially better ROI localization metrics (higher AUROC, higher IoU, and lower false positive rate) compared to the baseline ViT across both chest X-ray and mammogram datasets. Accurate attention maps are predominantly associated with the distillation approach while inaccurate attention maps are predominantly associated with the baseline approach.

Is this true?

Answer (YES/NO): NO